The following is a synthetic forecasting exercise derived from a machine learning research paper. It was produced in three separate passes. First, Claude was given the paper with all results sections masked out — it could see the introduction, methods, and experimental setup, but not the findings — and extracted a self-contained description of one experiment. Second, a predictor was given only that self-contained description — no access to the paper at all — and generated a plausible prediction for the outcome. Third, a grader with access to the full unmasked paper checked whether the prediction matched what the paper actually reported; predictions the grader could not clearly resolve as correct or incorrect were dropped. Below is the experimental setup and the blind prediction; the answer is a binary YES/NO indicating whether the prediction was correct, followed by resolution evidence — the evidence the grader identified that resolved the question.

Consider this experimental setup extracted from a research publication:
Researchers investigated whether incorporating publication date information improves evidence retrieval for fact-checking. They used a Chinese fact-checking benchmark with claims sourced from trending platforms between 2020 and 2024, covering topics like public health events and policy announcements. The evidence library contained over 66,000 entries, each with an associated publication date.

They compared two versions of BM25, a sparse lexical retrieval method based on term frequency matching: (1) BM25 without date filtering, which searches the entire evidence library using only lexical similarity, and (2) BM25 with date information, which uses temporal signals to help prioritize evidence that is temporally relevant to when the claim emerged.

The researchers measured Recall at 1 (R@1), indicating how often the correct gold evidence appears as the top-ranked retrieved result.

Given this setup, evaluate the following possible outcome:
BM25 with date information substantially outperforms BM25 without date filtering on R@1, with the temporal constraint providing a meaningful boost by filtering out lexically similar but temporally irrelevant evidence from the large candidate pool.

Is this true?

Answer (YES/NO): NO